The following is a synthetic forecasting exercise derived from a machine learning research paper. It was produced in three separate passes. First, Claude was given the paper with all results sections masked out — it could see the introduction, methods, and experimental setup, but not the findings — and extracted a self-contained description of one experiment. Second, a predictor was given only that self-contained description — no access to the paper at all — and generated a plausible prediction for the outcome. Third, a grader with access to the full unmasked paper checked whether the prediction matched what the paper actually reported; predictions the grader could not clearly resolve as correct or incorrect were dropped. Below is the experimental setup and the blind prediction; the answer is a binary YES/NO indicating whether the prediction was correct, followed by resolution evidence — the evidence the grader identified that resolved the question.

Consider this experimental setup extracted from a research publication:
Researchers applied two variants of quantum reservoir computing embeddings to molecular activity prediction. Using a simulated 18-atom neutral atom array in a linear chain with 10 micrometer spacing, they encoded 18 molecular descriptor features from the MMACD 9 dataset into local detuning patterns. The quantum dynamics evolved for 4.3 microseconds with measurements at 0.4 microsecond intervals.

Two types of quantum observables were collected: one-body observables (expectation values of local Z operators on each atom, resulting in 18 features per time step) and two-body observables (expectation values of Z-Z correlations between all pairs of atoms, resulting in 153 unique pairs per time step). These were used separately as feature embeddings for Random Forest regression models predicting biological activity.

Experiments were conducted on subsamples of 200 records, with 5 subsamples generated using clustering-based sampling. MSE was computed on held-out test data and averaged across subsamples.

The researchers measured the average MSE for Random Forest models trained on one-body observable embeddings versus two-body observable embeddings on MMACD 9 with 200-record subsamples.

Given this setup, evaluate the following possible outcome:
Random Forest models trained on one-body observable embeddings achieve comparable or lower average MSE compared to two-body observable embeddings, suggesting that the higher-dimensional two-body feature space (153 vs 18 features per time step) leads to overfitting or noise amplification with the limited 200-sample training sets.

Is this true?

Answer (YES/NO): NO